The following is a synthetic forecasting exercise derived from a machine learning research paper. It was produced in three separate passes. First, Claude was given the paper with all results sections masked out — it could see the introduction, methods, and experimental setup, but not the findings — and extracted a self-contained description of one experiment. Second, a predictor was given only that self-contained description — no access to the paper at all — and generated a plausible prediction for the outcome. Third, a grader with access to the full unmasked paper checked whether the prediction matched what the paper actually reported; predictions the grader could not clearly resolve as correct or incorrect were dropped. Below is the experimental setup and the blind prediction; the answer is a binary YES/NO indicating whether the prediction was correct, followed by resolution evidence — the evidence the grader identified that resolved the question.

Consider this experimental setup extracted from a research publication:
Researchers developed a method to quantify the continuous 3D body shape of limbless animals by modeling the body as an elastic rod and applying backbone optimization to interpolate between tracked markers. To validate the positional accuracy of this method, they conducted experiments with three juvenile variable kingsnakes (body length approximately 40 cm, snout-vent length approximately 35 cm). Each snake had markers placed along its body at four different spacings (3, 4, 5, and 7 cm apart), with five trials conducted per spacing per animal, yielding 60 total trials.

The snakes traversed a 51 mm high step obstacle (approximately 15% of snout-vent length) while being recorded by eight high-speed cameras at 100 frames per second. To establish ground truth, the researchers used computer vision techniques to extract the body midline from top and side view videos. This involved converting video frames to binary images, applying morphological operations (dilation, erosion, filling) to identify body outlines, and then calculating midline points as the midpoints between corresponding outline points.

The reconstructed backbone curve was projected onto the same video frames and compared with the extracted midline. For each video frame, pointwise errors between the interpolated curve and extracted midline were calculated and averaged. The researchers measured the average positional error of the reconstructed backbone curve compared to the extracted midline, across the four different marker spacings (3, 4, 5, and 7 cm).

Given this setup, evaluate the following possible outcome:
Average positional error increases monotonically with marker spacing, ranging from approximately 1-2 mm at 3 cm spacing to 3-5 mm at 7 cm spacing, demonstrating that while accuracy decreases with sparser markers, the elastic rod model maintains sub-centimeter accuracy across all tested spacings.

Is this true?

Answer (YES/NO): NO